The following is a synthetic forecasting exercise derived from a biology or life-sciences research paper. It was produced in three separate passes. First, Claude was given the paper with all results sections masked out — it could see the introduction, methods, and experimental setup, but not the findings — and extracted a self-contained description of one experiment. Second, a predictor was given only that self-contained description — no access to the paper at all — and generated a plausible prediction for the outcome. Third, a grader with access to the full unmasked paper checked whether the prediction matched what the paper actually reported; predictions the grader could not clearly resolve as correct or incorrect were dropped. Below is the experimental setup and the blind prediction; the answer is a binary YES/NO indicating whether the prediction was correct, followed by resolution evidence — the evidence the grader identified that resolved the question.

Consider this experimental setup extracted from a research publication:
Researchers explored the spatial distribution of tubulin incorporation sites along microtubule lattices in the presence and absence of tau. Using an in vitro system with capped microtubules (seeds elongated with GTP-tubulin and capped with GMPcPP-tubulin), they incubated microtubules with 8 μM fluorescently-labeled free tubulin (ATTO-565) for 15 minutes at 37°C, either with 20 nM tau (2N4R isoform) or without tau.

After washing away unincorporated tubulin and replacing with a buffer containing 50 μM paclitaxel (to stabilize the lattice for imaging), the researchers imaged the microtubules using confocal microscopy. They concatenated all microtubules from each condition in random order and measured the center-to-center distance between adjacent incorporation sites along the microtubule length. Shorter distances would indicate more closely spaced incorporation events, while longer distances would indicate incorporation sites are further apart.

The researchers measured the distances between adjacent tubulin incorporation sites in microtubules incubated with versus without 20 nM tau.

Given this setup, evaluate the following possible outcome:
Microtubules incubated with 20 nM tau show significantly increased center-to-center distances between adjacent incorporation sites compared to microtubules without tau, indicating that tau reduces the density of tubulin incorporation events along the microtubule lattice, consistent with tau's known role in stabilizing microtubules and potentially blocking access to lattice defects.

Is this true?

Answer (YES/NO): NO